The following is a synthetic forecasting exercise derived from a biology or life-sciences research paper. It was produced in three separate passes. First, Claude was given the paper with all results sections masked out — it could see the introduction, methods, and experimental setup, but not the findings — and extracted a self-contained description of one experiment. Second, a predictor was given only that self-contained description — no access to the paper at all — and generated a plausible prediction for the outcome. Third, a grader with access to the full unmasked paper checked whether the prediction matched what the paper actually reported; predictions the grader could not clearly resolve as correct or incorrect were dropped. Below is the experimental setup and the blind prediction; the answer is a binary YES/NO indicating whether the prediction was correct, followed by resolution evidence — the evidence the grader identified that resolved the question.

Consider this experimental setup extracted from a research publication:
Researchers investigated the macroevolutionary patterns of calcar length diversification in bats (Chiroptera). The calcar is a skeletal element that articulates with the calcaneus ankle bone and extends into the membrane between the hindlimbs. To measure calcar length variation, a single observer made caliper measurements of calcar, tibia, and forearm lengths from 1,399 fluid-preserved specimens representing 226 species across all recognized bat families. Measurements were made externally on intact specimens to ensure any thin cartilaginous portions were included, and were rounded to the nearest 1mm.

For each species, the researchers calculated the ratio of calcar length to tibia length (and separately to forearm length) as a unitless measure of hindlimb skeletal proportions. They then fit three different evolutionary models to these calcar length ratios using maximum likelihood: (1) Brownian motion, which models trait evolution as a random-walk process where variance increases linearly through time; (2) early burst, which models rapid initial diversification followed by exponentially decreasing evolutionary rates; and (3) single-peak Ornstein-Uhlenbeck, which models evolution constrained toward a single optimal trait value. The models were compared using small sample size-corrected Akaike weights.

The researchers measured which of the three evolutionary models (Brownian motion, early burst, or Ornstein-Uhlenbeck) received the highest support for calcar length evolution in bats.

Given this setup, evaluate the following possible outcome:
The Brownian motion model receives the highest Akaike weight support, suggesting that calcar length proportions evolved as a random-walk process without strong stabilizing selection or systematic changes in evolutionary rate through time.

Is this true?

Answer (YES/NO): NO